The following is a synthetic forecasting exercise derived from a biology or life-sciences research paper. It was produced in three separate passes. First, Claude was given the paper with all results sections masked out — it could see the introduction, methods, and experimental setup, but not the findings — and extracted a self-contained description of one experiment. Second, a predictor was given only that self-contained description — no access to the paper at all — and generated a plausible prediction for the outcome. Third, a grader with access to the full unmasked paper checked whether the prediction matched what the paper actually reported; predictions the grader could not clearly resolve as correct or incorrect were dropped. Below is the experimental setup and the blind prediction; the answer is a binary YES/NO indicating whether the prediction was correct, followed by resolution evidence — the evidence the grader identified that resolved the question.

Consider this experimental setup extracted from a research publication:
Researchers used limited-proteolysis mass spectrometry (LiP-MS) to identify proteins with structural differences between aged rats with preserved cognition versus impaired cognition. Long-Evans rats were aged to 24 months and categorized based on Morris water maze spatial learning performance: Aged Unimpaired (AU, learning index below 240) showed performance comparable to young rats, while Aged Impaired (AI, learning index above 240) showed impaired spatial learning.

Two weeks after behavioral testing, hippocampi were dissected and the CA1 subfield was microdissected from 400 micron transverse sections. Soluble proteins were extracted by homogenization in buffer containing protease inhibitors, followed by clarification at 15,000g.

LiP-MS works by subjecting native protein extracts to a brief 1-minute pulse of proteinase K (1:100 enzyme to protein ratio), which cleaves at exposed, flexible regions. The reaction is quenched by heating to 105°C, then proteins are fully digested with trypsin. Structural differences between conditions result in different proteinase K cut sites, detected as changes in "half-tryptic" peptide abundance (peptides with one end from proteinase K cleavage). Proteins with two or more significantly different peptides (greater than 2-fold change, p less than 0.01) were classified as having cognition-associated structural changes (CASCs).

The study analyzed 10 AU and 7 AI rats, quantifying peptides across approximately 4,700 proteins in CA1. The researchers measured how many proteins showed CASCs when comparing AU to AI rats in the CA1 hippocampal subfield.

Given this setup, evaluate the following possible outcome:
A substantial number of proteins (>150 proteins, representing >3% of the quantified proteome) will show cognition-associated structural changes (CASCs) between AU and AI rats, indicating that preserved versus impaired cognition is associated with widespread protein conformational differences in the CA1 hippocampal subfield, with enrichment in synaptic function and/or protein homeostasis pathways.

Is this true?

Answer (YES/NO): YES